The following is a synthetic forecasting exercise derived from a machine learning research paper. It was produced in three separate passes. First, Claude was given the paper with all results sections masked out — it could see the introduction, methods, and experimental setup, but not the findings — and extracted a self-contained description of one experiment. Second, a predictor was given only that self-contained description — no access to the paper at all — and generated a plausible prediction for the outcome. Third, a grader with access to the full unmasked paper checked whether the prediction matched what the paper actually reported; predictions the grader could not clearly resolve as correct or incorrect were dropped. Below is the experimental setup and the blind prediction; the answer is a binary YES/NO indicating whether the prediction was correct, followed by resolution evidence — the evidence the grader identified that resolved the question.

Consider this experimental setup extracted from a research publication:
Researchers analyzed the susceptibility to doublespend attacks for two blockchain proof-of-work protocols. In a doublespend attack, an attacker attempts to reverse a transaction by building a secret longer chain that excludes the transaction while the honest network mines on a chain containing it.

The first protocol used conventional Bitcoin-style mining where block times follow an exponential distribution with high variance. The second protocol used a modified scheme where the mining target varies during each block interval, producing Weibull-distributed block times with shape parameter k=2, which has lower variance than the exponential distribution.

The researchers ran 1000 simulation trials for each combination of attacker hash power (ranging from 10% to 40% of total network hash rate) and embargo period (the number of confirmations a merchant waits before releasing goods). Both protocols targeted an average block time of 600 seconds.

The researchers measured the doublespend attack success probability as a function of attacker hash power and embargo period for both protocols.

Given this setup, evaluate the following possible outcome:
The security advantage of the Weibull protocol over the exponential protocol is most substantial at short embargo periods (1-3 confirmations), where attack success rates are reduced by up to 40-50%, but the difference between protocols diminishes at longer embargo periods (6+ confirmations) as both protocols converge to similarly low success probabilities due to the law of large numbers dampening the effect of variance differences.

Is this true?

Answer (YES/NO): NO